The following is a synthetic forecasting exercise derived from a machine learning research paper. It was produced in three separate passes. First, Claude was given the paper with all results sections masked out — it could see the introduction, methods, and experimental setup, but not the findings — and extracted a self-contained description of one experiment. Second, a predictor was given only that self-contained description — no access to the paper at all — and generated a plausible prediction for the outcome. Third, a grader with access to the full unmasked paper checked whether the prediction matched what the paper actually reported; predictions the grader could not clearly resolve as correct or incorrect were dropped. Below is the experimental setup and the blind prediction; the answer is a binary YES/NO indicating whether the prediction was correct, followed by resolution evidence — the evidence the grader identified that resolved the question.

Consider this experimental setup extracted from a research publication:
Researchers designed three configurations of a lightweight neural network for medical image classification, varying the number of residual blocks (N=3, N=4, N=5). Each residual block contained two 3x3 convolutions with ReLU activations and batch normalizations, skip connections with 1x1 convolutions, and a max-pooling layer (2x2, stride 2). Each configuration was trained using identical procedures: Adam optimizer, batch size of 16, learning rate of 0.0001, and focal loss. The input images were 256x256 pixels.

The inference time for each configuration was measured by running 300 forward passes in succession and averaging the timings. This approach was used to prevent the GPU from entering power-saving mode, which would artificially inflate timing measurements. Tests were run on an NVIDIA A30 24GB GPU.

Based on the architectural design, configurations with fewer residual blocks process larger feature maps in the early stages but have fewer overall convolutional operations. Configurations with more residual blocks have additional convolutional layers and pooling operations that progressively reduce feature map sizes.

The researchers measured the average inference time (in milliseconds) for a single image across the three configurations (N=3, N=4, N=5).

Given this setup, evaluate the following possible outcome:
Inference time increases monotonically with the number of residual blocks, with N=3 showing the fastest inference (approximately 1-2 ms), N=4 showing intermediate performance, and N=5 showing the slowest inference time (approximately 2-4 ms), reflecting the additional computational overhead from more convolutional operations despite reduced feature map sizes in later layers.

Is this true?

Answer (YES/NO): NO